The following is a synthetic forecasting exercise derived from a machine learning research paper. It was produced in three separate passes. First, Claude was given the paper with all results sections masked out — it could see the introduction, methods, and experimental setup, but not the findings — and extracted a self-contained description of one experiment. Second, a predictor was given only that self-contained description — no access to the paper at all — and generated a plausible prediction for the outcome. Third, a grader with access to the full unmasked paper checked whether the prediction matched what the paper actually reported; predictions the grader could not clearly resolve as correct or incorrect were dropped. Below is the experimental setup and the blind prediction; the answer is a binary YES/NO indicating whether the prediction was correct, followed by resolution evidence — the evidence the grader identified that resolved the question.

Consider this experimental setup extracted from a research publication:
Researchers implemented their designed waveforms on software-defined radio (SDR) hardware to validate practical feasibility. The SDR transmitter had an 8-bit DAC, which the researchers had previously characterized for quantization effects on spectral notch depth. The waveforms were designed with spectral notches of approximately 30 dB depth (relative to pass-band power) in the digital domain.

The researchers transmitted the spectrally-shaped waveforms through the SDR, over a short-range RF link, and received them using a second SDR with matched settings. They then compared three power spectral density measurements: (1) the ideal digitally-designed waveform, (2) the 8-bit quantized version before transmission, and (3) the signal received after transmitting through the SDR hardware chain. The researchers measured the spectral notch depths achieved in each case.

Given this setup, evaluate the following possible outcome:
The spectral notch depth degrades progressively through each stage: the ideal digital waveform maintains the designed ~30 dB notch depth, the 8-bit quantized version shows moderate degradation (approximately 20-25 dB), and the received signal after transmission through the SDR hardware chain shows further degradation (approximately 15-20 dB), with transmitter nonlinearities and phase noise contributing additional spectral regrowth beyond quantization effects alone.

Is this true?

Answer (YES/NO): NO